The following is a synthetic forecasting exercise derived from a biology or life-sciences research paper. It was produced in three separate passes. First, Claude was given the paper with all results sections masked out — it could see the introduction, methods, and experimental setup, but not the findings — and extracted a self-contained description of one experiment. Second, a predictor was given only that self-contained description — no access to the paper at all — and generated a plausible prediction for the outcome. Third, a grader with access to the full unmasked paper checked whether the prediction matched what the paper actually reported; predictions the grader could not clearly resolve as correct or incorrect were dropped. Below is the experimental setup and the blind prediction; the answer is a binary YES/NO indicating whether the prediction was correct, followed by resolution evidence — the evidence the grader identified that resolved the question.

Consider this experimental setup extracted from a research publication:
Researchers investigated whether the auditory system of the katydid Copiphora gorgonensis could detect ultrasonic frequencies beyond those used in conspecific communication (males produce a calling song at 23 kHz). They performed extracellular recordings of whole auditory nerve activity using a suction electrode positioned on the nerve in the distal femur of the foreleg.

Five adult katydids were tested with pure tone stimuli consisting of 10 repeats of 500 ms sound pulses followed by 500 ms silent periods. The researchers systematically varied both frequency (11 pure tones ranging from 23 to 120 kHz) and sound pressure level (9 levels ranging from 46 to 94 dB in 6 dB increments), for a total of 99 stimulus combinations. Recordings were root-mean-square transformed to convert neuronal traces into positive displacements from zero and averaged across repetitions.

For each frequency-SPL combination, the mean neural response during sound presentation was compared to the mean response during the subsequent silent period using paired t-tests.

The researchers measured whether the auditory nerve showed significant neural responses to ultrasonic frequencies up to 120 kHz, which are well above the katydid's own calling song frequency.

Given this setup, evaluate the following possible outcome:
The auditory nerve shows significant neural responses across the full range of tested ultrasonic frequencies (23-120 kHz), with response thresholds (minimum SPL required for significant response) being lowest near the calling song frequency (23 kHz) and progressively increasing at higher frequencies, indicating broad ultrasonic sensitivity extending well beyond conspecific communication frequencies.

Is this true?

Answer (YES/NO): YES